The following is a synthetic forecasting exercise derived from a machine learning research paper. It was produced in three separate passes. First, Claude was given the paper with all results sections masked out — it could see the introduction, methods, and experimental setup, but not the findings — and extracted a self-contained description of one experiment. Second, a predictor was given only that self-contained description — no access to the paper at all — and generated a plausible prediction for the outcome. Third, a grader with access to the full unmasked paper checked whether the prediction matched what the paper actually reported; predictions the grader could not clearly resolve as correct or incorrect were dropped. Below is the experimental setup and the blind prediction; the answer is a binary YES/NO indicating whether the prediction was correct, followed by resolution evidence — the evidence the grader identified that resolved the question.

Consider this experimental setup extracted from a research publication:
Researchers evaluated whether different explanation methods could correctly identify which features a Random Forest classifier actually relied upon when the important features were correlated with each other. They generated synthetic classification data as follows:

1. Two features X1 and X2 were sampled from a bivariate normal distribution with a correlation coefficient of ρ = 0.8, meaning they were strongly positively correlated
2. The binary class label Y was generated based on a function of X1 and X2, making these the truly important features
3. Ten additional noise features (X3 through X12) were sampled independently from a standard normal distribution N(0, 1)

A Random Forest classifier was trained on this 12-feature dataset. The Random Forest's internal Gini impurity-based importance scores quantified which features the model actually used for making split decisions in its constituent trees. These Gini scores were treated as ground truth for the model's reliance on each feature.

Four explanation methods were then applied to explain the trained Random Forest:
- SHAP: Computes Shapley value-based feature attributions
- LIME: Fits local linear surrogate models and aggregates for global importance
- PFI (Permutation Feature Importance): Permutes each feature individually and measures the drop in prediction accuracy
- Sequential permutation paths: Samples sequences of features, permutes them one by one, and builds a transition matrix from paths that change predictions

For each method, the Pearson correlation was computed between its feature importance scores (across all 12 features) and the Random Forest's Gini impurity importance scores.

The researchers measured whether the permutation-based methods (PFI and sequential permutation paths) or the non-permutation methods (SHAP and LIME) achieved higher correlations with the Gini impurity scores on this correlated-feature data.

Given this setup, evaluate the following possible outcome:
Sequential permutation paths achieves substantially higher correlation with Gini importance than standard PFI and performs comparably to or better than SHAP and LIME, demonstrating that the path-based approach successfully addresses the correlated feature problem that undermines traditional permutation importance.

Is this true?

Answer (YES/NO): NO